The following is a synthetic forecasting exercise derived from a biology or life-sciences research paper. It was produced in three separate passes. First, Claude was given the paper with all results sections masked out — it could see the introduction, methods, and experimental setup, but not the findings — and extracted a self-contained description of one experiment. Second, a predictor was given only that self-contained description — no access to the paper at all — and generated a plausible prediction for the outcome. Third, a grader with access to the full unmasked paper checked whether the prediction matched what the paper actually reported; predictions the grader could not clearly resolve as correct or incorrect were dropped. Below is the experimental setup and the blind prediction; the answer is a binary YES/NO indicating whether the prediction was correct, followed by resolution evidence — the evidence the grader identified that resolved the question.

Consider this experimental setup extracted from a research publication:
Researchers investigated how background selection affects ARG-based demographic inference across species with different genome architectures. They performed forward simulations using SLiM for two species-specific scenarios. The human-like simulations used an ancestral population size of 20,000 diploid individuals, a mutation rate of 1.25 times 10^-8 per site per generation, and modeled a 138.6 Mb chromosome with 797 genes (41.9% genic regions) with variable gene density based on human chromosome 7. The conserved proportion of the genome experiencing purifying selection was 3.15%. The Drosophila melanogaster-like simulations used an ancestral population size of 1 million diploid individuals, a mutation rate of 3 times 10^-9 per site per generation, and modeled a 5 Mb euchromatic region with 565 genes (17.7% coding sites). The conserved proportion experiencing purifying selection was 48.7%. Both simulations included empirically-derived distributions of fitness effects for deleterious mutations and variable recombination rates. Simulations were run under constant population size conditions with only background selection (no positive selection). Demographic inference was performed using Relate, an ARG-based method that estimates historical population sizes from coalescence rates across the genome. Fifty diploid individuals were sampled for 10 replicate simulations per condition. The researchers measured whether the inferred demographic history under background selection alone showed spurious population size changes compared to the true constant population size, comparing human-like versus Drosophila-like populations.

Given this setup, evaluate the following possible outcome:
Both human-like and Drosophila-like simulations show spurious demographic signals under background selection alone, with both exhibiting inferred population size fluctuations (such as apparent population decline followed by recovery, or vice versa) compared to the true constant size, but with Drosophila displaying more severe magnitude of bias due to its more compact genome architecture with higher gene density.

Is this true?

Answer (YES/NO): NO